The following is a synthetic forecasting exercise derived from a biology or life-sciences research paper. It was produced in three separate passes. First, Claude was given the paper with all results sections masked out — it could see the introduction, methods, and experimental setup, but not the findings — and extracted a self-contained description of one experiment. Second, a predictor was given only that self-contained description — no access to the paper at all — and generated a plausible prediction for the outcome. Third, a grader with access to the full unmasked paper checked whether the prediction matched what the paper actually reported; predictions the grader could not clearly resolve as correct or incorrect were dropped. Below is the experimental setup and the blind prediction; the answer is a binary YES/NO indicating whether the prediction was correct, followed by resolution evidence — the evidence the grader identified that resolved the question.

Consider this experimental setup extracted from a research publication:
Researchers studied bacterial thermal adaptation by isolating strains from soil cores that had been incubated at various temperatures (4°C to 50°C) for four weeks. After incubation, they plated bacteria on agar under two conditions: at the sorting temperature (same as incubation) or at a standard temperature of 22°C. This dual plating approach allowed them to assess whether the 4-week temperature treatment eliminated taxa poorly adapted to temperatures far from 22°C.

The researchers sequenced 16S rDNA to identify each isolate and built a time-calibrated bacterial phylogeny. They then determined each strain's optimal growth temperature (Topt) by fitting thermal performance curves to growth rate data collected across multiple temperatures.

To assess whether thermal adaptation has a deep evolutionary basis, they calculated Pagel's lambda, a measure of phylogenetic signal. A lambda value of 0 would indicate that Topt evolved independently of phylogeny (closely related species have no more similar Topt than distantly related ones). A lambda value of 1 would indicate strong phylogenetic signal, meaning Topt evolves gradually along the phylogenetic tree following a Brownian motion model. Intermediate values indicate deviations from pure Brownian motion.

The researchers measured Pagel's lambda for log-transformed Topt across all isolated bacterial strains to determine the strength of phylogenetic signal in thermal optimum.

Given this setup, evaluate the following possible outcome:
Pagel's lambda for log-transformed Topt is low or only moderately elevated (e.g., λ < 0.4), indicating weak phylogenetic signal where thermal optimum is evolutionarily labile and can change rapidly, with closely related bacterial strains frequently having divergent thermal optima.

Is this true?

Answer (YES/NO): NO